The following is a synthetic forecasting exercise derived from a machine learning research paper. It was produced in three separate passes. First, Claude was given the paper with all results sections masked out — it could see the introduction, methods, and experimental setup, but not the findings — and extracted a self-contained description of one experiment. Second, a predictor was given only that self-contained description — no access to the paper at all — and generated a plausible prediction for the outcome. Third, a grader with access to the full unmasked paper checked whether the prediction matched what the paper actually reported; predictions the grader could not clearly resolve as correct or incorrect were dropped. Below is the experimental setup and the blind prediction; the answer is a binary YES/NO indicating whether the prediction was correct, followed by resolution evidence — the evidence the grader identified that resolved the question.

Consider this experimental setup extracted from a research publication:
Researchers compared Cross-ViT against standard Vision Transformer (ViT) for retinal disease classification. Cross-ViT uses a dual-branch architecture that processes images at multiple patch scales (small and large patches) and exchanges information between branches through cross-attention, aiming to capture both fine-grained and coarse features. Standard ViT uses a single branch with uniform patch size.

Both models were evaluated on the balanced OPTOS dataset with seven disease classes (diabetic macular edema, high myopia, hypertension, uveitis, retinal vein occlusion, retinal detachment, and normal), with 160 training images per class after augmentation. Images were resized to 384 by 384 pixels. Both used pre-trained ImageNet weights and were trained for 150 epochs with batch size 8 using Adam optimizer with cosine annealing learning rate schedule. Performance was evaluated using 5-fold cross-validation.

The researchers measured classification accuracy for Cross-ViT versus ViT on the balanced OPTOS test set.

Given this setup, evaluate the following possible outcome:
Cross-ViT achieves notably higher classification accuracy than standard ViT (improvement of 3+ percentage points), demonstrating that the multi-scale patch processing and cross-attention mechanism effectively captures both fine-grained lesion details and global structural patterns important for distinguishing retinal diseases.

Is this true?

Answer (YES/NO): NO